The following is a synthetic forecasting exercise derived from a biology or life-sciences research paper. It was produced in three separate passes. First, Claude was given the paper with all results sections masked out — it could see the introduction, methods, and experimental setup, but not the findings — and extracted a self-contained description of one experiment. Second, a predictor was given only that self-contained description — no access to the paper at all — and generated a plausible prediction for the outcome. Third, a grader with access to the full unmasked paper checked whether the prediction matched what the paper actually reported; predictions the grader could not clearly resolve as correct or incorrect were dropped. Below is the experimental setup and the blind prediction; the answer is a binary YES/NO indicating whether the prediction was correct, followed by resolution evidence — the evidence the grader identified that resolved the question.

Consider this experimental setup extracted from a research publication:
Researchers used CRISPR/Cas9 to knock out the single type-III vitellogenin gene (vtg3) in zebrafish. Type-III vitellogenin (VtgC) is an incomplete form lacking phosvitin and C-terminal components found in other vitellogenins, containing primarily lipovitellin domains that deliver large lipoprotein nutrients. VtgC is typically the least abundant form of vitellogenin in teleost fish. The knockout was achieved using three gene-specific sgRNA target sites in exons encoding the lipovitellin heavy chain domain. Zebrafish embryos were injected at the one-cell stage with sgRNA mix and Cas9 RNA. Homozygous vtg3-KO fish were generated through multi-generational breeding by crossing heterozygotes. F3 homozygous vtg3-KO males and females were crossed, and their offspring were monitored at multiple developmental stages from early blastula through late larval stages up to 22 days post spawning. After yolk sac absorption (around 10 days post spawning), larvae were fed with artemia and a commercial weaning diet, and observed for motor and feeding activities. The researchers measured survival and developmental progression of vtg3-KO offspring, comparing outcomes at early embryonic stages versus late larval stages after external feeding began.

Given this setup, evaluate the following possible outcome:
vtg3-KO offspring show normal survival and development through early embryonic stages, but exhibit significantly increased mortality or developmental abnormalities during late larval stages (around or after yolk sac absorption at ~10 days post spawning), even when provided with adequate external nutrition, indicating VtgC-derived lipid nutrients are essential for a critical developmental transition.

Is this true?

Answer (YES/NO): NO